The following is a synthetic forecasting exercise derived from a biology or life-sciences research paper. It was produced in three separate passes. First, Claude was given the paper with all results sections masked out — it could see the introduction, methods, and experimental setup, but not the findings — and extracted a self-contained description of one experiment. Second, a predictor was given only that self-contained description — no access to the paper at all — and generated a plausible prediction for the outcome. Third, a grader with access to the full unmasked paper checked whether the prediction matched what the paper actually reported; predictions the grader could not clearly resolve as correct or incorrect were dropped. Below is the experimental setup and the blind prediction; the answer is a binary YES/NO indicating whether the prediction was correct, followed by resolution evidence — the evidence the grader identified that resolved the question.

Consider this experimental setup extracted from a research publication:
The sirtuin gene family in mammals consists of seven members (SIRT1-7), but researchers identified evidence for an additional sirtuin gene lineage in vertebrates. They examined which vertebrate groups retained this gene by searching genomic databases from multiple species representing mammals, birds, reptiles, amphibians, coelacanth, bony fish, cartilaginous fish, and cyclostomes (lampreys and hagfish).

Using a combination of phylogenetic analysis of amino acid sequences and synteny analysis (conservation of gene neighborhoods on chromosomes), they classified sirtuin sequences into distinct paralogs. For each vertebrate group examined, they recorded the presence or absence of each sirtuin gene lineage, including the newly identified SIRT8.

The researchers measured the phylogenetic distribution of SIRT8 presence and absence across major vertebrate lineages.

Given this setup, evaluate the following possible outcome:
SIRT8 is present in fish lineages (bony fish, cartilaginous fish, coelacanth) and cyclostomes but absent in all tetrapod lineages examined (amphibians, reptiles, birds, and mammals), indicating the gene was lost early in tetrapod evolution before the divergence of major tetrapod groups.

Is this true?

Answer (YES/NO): NO